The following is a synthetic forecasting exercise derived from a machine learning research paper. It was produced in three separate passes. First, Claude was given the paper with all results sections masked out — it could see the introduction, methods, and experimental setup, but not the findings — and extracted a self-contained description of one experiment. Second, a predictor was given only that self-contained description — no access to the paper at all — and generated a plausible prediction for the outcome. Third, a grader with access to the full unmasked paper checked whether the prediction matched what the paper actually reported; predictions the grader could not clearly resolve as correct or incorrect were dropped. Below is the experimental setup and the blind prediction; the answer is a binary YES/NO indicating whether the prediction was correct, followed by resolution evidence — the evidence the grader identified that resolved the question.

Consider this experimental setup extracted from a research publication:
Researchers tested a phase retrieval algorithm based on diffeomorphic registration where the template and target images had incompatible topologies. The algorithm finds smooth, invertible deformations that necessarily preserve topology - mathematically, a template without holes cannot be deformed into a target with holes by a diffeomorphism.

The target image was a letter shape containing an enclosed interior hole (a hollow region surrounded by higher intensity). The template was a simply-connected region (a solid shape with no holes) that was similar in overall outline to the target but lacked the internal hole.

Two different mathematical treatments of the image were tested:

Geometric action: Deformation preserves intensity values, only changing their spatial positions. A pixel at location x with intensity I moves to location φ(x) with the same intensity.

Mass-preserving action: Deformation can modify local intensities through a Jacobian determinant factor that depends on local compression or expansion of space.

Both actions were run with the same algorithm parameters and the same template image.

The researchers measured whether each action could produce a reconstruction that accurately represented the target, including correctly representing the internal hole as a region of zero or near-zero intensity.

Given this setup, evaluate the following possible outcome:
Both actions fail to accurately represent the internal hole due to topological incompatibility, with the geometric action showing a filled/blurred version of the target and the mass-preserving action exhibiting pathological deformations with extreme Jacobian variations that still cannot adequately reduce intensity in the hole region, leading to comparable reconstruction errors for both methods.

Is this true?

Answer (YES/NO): NO